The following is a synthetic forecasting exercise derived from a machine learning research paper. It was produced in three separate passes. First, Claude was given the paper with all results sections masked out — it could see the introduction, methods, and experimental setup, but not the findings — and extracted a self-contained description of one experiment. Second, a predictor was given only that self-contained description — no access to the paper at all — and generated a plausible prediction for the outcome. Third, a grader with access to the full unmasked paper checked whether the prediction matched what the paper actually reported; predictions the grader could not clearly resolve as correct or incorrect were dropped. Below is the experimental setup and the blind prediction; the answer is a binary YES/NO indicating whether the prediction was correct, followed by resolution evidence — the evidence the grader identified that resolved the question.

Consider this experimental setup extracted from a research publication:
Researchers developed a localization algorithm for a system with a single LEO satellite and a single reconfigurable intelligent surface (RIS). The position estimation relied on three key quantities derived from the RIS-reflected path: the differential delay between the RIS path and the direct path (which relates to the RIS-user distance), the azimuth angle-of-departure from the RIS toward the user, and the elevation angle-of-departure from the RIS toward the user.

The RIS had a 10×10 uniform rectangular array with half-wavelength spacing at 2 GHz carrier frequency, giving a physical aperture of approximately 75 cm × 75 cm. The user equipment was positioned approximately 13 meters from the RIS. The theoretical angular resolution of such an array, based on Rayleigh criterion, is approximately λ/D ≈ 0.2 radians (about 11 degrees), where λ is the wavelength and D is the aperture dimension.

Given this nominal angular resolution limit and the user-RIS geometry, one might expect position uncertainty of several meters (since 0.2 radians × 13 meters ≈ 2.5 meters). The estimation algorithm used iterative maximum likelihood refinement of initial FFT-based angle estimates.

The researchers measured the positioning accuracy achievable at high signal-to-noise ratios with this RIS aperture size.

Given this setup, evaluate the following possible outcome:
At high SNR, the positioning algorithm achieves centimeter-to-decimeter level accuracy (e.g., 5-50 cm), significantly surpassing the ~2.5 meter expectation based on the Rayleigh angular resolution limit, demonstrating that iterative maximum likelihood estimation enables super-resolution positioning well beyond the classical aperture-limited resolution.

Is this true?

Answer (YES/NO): NO